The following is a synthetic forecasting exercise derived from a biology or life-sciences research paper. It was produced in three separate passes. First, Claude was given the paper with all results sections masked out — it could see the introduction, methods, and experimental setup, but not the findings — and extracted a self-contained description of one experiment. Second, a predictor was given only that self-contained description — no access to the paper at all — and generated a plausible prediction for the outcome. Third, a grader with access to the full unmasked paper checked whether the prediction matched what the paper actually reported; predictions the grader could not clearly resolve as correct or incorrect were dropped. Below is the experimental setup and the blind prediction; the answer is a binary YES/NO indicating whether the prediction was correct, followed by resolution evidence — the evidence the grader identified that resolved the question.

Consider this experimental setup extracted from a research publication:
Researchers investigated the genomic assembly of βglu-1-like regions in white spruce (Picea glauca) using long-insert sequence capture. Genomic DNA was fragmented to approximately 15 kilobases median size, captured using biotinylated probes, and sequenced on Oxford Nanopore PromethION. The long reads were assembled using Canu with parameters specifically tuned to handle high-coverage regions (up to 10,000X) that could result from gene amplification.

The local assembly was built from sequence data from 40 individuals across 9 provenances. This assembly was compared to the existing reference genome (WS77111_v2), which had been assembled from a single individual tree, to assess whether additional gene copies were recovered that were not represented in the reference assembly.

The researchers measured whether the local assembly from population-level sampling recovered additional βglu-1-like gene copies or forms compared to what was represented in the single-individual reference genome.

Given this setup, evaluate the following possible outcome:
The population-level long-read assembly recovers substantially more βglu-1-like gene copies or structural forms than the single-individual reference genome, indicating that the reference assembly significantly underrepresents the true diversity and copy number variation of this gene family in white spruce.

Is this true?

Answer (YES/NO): YES